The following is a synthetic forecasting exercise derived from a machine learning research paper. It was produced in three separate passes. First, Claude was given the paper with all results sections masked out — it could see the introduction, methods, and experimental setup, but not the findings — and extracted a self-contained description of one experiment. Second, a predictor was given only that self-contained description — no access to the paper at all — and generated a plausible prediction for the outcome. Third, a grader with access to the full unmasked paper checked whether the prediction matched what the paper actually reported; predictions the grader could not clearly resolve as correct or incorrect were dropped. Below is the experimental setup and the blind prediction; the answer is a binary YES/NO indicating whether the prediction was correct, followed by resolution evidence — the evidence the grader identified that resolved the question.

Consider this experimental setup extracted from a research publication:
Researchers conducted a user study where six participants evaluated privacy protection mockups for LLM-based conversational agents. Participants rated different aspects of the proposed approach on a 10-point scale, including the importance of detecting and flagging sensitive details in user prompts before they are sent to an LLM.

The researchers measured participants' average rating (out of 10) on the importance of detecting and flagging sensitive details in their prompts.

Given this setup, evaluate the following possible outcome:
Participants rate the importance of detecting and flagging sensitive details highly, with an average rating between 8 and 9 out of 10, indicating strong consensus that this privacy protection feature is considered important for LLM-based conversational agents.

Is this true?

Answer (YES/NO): YES